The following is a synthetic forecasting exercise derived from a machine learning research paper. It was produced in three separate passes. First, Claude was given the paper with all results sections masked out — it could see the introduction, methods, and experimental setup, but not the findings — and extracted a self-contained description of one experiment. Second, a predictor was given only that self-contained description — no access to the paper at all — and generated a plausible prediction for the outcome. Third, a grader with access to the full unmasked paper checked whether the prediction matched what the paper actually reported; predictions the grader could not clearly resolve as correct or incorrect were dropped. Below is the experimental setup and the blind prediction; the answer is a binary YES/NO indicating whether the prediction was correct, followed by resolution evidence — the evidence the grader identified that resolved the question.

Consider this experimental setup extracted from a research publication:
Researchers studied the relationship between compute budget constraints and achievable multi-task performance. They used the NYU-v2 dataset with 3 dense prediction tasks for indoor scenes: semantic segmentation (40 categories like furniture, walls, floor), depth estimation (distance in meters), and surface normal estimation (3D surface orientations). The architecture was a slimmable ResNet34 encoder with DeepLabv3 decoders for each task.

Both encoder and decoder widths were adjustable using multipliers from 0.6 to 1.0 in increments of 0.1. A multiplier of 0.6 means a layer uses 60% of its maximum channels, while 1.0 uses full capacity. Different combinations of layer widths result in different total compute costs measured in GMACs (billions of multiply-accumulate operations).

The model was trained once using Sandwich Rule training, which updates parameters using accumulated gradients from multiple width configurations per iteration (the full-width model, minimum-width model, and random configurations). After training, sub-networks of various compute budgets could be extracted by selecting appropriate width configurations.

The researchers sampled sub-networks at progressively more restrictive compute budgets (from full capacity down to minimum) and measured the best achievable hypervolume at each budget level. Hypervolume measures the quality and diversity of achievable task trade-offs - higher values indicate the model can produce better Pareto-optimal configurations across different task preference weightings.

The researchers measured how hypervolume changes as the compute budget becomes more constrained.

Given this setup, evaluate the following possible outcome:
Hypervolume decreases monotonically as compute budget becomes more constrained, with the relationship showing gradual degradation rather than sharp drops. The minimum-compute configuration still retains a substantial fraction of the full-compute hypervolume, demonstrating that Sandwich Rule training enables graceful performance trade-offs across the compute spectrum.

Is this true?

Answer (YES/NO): YES